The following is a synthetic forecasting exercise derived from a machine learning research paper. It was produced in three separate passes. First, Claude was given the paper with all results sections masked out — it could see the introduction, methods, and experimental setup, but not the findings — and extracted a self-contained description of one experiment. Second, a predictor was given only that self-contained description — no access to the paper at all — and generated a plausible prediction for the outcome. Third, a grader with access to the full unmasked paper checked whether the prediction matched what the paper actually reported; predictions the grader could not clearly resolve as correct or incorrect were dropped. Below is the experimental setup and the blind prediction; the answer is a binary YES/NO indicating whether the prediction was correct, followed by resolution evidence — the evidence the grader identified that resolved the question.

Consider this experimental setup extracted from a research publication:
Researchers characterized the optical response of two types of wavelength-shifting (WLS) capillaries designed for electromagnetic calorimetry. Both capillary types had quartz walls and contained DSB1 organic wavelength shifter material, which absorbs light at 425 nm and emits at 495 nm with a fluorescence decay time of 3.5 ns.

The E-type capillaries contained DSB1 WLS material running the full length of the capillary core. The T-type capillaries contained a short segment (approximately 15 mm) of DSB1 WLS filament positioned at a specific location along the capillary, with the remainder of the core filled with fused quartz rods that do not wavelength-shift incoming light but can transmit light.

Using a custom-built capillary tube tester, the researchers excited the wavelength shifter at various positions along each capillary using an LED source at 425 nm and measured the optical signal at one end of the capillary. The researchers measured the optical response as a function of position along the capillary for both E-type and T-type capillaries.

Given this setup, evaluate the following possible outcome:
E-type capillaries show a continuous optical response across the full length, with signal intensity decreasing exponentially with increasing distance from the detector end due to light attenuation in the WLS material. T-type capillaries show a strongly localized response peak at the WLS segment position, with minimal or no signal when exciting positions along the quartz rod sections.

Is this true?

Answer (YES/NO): NO